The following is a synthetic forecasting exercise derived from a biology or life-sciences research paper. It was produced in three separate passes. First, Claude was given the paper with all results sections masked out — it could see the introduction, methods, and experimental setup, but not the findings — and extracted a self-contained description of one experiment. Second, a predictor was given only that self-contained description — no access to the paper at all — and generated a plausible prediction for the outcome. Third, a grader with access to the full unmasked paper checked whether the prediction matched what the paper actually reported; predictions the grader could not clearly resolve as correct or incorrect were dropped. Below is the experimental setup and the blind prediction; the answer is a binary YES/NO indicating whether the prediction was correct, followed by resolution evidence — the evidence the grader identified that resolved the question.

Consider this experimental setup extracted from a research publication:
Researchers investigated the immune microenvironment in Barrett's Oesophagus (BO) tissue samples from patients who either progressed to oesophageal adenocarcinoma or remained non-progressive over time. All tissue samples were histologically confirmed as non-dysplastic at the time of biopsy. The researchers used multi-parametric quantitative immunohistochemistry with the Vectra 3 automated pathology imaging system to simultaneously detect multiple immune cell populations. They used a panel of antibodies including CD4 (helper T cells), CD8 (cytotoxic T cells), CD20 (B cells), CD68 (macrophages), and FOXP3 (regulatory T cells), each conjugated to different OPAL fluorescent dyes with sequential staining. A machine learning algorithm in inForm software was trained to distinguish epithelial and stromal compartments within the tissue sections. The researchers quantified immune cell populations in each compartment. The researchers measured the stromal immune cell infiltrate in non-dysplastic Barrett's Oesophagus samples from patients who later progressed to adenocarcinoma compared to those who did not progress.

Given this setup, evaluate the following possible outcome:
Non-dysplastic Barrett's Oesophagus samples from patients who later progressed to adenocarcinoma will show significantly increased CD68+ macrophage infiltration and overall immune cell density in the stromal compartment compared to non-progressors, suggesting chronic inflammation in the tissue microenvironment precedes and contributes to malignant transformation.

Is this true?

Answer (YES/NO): NO